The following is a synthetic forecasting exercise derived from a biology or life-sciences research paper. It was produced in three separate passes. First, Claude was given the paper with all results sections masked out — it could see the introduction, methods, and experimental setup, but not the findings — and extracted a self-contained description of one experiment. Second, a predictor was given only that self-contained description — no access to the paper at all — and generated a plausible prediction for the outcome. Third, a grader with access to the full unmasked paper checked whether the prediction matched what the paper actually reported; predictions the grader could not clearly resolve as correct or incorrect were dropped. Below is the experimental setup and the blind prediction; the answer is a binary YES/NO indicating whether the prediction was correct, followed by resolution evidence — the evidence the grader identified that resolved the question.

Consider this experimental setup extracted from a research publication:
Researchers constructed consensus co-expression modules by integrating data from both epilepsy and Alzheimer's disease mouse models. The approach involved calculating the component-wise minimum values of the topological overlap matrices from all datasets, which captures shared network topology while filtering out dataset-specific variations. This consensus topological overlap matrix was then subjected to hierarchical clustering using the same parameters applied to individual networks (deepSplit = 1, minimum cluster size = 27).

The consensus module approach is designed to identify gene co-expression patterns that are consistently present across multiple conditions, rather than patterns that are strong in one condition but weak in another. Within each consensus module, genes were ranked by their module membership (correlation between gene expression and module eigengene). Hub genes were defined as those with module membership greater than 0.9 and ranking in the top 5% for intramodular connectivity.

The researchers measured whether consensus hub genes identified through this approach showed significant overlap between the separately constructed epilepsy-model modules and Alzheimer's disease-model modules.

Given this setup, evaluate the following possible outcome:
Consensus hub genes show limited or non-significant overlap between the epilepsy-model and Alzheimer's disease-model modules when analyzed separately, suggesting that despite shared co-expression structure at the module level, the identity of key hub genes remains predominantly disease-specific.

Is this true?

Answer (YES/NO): NO